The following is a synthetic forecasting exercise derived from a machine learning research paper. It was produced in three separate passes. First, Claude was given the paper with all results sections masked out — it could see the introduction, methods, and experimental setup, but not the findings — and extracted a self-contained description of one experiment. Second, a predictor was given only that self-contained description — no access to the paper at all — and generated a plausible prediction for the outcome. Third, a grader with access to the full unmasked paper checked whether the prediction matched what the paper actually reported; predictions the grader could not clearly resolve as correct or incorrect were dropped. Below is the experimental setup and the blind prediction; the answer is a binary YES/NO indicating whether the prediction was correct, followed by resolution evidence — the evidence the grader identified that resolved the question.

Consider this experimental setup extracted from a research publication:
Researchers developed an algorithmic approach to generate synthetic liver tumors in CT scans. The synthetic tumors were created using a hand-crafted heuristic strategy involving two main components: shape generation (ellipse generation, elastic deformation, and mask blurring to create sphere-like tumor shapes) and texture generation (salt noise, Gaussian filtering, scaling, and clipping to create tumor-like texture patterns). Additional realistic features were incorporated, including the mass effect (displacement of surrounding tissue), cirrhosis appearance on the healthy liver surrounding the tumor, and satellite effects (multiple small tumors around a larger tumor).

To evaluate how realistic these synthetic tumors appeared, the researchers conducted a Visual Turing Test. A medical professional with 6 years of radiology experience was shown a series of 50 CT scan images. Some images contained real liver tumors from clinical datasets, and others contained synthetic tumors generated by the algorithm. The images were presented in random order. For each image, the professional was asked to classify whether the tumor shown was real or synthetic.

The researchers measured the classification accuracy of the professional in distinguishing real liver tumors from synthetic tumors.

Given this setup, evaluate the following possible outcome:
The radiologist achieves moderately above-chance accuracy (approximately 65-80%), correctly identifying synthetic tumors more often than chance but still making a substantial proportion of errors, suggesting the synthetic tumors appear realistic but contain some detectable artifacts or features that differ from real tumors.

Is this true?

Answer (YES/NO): NO